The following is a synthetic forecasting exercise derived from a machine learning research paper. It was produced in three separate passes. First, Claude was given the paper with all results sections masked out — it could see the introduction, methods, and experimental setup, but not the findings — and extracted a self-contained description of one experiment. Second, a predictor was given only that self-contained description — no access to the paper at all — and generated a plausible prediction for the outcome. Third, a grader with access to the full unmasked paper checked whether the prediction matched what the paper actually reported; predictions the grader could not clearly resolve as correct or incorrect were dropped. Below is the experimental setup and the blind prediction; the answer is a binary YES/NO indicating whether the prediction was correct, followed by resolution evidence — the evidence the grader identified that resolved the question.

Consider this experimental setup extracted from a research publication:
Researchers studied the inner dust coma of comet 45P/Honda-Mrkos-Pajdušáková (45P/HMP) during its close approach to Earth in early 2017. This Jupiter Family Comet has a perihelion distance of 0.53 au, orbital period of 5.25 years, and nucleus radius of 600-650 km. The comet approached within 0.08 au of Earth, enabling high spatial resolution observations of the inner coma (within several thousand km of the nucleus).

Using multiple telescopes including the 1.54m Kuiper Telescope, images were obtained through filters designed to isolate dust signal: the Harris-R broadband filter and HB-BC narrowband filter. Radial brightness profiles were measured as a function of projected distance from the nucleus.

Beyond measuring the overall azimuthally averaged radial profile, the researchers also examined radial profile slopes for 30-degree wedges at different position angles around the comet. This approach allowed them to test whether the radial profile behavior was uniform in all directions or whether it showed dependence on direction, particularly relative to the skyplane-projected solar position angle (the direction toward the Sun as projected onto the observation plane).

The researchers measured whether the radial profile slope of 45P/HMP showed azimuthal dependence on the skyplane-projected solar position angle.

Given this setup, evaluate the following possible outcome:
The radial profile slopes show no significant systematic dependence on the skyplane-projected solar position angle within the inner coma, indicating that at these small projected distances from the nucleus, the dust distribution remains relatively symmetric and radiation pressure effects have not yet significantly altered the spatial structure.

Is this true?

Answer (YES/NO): YES